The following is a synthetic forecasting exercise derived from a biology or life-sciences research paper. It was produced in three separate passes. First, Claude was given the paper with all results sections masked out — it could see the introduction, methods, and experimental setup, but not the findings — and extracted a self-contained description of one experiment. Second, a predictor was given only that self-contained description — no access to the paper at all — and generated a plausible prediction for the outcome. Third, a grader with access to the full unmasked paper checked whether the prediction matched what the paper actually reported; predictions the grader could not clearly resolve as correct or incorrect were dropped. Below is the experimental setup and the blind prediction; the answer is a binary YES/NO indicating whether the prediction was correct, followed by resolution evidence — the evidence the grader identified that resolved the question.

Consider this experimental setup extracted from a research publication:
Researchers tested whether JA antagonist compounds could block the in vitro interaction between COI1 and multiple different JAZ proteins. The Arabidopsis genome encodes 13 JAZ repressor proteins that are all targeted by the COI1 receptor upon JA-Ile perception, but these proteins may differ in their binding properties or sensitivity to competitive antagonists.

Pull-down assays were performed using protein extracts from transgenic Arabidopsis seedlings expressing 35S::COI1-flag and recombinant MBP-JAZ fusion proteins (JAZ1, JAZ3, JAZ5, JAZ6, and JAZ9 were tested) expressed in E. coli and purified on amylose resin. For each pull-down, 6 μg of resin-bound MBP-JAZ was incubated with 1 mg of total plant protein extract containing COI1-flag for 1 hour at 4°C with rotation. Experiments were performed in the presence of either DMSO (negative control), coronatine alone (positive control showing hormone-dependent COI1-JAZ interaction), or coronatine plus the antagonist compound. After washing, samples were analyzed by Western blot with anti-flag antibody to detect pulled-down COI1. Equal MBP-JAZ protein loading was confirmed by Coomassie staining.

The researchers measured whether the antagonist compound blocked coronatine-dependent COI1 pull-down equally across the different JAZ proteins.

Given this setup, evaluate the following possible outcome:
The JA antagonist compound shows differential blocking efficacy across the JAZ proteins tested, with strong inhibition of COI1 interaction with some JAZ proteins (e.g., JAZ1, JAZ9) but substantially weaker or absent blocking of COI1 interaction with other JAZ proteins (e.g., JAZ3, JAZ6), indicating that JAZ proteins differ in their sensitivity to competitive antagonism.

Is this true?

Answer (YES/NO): NO